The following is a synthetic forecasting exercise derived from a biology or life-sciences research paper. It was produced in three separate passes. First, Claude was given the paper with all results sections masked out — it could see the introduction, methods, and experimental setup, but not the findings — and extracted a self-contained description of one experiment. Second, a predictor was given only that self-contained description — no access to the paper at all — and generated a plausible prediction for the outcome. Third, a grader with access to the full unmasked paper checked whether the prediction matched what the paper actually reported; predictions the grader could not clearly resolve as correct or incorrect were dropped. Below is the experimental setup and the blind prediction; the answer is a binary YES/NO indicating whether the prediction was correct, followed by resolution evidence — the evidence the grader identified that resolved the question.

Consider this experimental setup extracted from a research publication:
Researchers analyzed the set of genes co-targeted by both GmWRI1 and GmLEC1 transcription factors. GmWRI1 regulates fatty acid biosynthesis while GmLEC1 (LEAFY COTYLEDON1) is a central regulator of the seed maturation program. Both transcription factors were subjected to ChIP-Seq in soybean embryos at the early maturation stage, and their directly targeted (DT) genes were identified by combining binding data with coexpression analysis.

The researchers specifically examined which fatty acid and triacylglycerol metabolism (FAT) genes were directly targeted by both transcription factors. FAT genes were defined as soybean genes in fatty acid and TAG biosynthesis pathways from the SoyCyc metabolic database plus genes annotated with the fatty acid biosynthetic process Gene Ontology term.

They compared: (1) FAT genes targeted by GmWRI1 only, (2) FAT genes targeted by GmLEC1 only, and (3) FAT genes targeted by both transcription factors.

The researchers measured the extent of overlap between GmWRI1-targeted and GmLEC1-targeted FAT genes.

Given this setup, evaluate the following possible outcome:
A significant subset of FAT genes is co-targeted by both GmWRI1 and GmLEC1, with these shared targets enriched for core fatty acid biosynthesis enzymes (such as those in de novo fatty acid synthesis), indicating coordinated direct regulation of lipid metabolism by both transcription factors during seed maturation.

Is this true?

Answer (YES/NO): YES